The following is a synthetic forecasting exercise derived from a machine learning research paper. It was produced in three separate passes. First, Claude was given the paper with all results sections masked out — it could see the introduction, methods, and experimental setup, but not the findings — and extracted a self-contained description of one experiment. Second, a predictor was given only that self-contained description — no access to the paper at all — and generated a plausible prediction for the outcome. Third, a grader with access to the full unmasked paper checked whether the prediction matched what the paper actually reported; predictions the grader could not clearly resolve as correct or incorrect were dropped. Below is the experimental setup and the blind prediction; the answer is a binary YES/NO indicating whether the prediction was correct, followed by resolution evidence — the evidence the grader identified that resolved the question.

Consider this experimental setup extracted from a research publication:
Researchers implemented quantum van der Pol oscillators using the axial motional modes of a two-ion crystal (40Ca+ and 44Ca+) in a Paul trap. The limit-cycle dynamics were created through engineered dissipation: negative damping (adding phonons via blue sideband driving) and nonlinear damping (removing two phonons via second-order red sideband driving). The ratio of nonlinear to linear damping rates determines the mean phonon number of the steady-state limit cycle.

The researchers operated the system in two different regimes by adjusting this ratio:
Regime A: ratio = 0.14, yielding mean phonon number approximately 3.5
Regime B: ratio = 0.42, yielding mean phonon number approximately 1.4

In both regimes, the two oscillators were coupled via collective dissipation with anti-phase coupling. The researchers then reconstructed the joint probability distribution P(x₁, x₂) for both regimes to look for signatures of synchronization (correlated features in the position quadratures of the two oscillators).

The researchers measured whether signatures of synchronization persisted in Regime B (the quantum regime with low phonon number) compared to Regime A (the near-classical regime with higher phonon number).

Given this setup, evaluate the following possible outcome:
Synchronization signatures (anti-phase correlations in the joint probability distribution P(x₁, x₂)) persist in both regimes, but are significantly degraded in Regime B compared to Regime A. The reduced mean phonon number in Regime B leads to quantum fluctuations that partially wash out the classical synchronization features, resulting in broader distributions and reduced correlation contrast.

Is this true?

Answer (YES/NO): NO